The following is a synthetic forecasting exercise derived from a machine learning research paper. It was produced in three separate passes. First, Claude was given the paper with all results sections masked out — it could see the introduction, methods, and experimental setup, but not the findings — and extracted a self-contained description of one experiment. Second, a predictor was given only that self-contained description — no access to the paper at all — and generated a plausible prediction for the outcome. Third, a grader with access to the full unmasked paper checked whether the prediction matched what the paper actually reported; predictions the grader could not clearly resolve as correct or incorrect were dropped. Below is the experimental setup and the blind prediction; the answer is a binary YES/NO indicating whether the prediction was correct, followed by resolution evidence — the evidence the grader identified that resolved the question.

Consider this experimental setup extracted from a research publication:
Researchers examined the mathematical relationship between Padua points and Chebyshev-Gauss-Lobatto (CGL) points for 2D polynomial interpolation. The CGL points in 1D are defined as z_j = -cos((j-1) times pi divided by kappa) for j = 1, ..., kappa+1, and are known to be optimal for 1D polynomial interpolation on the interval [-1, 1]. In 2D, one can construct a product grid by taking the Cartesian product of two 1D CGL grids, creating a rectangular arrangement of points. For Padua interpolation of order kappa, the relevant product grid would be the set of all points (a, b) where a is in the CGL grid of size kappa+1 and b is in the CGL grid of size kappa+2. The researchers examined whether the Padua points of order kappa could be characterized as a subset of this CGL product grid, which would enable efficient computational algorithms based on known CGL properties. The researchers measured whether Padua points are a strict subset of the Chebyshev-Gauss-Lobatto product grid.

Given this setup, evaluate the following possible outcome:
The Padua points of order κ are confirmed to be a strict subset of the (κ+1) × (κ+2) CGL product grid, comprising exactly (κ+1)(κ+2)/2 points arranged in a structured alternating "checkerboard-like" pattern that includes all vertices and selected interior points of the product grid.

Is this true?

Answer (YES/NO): YES